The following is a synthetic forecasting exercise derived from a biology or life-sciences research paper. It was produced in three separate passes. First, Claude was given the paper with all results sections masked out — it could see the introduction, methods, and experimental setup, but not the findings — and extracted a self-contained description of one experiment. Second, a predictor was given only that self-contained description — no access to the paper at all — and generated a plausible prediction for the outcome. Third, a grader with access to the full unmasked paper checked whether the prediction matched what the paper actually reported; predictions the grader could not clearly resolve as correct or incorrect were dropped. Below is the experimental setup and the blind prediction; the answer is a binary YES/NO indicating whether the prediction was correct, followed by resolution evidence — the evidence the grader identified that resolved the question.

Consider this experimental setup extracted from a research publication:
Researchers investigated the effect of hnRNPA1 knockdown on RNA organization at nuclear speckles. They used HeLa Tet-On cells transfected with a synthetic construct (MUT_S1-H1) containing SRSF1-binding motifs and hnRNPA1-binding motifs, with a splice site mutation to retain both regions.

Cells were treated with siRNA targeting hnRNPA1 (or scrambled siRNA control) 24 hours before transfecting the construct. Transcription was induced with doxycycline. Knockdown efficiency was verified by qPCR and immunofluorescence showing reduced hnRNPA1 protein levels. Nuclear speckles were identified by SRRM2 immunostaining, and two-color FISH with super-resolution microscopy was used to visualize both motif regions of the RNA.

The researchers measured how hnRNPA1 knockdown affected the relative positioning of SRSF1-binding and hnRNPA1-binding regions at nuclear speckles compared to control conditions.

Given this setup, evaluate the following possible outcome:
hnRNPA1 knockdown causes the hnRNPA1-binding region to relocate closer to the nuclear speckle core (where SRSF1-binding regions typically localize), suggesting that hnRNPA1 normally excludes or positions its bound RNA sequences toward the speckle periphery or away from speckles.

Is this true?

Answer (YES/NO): YES